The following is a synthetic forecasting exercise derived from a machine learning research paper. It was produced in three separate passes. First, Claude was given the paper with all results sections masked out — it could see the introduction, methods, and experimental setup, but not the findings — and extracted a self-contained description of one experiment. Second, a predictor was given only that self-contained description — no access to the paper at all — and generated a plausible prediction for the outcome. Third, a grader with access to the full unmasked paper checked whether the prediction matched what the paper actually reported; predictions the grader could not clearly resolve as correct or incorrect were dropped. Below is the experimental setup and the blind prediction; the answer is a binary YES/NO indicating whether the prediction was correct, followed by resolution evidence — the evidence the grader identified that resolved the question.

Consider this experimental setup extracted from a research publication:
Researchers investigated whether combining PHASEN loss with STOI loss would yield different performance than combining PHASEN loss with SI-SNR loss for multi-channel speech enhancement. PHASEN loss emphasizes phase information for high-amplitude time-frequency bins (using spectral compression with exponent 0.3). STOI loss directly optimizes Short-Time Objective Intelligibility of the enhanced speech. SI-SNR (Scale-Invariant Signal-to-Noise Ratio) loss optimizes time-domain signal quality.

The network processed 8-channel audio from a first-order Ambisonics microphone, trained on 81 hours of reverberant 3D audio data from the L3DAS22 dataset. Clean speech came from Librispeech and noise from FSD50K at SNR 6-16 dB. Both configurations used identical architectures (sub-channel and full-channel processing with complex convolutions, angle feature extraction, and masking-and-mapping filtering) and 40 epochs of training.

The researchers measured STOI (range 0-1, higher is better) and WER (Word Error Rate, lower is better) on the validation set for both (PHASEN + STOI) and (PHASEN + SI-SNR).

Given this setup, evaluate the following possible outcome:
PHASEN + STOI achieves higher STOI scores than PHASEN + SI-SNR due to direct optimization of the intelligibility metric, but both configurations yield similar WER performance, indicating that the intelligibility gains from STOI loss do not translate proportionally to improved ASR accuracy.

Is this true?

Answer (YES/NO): NO